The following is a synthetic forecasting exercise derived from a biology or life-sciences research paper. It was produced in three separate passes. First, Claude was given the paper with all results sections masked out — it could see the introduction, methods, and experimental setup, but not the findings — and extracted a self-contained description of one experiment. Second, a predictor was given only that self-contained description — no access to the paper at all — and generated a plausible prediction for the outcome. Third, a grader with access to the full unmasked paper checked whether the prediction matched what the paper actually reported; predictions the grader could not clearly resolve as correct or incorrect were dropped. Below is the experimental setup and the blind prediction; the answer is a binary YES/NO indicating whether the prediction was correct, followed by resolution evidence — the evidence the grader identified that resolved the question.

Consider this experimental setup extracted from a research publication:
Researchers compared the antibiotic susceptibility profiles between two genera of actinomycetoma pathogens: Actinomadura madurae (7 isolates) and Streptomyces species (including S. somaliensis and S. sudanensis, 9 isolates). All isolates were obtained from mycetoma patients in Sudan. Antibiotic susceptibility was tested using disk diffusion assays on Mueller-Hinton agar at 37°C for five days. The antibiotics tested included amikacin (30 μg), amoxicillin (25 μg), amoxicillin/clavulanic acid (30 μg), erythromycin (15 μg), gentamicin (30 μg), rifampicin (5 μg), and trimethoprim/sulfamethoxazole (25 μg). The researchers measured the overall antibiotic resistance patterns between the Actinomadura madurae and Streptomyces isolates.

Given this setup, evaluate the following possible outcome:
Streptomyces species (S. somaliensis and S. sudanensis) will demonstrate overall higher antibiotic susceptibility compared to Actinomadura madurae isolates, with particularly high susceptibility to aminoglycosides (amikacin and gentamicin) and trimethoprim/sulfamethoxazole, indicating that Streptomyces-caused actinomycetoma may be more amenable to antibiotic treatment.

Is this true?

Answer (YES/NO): NO